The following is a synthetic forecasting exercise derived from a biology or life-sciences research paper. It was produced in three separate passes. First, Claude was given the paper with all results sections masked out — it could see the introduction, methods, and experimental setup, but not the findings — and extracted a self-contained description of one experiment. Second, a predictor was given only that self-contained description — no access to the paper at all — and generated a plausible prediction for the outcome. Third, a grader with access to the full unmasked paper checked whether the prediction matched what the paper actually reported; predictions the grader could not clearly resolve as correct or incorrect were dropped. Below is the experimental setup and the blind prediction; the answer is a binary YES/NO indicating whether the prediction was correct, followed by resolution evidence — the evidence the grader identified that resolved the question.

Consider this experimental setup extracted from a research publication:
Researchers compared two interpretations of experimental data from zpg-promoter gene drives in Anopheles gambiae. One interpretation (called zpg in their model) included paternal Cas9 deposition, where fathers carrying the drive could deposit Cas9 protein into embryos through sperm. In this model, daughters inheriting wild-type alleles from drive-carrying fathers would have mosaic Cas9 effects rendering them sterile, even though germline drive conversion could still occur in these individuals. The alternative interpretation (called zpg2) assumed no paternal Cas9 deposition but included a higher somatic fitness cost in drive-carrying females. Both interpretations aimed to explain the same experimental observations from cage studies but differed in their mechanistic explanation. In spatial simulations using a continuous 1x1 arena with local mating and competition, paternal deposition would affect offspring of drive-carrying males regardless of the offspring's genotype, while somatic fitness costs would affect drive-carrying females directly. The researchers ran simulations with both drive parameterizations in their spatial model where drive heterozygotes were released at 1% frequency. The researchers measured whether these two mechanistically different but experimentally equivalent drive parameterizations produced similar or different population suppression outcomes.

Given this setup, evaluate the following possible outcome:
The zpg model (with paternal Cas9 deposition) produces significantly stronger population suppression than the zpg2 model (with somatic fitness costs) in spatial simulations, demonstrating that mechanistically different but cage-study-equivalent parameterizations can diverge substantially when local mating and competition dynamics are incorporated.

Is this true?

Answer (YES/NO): NO